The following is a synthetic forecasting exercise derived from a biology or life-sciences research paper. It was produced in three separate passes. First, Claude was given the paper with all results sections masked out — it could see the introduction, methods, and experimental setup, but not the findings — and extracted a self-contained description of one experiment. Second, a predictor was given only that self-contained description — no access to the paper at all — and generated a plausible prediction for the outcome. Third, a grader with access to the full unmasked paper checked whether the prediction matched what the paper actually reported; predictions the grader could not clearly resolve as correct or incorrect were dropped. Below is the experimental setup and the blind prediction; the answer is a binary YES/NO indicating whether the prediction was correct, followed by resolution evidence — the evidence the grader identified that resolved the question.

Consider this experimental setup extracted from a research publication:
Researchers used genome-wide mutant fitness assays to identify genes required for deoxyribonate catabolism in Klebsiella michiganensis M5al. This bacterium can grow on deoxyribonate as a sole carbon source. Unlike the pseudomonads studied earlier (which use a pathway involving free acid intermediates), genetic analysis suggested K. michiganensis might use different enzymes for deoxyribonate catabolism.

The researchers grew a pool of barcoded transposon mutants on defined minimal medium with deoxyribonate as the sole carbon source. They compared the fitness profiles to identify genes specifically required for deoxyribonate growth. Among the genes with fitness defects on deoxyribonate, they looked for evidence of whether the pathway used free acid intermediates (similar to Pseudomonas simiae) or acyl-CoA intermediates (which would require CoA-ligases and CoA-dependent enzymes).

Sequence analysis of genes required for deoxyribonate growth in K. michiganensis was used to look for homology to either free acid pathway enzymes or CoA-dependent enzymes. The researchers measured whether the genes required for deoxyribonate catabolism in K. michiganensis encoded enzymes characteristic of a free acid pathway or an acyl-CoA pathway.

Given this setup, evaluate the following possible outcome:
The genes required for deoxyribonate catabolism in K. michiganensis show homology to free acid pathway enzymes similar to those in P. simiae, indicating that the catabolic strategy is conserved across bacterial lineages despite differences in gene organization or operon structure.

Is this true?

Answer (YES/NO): NO